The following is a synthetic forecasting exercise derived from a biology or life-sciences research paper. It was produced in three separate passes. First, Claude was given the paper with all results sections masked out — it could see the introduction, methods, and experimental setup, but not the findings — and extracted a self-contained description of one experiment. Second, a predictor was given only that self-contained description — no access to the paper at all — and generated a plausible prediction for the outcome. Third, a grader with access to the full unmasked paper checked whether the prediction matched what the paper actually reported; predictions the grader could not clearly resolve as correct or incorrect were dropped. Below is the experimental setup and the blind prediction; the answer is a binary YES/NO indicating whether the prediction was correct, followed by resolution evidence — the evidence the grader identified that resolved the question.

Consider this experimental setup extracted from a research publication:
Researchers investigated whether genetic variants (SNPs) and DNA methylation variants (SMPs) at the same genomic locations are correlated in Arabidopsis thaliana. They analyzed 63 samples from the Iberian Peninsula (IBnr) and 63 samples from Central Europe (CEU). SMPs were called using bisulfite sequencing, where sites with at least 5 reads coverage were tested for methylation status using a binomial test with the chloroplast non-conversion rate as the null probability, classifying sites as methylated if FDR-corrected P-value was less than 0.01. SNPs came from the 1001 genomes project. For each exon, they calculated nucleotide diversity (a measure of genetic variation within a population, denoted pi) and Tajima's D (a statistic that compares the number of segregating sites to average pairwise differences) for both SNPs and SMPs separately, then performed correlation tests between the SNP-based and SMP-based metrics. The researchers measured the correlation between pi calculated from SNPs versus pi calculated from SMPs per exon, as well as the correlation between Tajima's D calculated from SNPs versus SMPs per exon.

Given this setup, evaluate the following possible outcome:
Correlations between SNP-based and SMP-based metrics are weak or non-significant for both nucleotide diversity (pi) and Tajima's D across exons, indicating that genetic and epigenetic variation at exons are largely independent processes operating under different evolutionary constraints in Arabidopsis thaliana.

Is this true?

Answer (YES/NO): YES